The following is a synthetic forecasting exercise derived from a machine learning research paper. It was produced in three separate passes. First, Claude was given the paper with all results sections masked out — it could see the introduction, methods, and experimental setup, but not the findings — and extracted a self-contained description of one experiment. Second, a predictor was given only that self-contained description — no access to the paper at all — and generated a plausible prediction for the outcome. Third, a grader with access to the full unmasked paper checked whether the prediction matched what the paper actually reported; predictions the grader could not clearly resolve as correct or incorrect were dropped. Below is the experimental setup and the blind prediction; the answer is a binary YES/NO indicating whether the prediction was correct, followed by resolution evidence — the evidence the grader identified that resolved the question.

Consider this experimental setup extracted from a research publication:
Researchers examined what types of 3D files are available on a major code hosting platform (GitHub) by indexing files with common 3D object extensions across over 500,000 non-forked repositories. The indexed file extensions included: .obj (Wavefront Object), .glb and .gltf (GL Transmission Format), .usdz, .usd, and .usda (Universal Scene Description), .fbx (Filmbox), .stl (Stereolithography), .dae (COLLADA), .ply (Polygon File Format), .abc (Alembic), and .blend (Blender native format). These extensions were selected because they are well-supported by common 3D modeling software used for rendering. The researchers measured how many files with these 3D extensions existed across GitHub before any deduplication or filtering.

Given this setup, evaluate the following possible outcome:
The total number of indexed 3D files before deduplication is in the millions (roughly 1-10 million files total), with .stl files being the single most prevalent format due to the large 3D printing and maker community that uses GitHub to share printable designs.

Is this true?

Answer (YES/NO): NO